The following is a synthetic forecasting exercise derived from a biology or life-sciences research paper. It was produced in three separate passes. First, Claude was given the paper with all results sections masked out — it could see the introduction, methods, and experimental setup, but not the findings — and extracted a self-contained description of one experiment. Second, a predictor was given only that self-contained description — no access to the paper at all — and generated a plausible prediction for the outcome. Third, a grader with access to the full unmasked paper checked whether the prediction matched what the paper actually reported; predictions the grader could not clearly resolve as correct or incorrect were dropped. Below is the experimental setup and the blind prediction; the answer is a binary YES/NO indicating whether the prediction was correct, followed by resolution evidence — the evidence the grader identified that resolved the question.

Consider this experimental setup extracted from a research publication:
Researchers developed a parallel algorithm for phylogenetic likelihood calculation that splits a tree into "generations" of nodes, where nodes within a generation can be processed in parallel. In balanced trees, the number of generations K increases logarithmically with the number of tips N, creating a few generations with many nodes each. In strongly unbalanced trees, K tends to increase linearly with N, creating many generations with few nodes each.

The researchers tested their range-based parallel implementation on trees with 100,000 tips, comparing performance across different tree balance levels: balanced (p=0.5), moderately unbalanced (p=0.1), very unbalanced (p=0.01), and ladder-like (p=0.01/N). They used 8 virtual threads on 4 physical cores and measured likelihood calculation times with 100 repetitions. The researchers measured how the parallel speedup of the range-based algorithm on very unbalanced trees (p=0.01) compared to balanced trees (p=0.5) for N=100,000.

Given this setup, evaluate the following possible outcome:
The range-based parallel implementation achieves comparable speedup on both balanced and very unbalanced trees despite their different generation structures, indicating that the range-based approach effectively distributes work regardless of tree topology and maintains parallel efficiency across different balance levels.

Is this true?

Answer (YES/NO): NO